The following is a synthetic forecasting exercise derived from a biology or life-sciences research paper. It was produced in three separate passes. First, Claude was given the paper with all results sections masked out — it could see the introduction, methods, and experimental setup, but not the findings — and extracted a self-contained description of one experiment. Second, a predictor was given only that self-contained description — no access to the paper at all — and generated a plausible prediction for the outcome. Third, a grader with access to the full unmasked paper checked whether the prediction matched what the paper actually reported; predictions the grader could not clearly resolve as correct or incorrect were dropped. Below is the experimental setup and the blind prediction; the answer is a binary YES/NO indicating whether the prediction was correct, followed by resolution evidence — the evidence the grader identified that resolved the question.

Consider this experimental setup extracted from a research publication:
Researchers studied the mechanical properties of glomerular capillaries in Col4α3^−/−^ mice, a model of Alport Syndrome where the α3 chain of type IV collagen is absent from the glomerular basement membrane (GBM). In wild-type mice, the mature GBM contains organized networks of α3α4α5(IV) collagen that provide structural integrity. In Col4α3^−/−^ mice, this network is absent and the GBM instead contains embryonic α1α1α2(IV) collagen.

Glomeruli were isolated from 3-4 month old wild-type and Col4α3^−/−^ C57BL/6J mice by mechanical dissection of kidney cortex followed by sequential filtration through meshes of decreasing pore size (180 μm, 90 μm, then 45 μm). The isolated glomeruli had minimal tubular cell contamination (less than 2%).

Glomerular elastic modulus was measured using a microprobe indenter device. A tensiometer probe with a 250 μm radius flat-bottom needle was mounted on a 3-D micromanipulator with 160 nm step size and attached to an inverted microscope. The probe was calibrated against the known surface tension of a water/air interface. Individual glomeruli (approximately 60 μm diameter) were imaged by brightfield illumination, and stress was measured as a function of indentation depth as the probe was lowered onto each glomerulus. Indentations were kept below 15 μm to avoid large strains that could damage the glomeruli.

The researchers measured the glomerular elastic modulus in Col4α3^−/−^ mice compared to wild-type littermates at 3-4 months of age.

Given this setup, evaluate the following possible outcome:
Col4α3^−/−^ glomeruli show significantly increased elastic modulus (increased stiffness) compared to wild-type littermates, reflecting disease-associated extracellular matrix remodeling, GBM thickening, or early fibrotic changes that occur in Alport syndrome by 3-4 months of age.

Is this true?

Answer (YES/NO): NO